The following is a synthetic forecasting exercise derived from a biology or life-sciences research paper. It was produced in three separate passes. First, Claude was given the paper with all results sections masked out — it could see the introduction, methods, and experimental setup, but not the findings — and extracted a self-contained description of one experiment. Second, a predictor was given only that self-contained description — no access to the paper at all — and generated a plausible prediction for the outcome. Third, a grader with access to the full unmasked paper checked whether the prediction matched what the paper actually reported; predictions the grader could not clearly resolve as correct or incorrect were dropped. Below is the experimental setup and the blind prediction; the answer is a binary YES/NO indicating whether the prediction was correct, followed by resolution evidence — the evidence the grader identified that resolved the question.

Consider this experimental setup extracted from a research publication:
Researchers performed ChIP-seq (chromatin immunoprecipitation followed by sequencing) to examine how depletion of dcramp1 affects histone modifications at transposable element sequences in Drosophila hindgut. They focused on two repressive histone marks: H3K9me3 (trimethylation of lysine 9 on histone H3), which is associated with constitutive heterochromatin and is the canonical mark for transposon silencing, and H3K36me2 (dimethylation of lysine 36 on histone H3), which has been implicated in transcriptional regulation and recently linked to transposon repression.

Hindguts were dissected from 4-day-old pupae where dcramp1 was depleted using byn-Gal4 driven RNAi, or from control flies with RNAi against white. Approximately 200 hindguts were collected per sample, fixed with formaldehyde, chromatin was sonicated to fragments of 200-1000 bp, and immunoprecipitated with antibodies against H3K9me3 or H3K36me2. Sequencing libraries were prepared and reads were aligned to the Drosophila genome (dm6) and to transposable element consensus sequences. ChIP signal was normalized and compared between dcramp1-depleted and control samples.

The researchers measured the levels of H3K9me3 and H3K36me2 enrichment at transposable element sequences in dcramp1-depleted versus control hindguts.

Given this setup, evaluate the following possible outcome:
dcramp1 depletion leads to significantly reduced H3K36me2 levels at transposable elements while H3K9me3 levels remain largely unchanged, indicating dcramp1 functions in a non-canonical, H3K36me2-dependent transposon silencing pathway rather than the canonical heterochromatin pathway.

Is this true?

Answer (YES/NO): NO